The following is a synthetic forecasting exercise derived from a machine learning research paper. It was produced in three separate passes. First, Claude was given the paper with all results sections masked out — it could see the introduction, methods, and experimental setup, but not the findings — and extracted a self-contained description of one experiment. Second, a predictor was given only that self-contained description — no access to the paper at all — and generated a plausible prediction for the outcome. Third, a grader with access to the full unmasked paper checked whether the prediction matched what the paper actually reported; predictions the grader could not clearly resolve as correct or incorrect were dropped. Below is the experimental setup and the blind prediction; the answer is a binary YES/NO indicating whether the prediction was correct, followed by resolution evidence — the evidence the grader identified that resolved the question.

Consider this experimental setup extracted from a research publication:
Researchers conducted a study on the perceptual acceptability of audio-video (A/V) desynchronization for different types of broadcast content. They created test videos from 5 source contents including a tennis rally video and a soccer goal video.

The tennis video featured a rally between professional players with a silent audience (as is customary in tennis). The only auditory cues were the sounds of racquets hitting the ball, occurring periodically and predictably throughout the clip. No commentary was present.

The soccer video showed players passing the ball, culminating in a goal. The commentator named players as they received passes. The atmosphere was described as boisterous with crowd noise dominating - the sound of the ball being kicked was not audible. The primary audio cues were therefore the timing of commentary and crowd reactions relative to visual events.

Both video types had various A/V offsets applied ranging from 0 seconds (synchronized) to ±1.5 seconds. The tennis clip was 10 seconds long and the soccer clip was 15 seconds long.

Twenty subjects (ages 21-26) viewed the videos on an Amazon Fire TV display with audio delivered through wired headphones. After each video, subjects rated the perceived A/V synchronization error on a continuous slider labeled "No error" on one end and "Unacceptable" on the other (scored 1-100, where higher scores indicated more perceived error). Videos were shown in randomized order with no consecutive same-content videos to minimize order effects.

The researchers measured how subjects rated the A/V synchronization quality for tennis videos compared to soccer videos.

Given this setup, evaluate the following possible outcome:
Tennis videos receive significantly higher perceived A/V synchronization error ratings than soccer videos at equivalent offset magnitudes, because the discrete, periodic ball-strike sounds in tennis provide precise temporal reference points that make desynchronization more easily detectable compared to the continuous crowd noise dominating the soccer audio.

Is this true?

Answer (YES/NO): NO